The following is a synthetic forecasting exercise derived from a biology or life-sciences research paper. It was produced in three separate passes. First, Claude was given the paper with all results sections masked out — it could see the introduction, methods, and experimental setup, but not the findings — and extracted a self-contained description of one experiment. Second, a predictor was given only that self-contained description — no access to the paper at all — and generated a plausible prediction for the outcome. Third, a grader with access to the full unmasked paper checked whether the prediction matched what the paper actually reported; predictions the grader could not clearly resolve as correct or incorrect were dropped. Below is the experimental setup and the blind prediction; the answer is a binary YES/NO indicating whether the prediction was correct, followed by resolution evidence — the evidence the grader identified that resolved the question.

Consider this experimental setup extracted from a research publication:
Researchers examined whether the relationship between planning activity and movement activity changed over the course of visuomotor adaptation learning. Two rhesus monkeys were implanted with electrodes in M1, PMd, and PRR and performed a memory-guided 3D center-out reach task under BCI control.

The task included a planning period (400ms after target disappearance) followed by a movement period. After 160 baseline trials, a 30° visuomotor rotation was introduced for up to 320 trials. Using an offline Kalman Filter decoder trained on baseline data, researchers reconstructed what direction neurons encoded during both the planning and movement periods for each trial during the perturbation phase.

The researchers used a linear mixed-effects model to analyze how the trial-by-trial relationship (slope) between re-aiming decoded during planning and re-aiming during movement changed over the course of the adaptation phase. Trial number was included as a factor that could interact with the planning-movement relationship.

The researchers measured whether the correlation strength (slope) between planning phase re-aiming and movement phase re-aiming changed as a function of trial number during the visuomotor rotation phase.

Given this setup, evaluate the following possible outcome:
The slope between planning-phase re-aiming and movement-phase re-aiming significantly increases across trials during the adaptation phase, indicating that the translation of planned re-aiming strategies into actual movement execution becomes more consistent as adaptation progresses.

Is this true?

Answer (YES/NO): YES